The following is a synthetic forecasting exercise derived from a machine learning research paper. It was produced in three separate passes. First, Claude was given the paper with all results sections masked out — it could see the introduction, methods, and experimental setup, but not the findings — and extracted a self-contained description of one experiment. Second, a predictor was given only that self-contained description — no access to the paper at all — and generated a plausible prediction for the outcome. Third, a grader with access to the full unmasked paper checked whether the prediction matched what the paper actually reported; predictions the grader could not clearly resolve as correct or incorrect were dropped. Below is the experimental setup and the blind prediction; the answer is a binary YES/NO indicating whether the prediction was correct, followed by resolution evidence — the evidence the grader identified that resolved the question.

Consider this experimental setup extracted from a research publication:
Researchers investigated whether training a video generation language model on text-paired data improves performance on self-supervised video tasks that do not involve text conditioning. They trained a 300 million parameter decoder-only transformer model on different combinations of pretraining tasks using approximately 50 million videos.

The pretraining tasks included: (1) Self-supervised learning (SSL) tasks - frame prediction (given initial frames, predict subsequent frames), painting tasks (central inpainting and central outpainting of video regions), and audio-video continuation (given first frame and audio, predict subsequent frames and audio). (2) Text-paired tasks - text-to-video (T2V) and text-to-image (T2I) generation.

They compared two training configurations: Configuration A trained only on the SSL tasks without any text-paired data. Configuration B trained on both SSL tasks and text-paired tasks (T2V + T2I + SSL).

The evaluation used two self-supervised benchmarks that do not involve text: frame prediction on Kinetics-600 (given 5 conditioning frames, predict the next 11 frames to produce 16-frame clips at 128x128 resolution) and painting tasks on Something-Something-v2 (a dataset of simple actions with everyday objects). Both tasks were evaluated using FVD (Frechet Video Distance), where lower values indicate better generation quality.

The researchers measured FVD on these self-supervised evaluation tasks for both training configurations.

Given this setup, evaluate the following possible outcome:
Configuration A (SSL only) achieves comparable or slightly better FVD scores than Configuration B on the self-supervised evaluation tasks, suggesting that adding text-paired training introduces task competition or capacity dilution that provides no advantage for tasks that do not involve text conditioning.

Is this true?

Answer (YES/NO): NO